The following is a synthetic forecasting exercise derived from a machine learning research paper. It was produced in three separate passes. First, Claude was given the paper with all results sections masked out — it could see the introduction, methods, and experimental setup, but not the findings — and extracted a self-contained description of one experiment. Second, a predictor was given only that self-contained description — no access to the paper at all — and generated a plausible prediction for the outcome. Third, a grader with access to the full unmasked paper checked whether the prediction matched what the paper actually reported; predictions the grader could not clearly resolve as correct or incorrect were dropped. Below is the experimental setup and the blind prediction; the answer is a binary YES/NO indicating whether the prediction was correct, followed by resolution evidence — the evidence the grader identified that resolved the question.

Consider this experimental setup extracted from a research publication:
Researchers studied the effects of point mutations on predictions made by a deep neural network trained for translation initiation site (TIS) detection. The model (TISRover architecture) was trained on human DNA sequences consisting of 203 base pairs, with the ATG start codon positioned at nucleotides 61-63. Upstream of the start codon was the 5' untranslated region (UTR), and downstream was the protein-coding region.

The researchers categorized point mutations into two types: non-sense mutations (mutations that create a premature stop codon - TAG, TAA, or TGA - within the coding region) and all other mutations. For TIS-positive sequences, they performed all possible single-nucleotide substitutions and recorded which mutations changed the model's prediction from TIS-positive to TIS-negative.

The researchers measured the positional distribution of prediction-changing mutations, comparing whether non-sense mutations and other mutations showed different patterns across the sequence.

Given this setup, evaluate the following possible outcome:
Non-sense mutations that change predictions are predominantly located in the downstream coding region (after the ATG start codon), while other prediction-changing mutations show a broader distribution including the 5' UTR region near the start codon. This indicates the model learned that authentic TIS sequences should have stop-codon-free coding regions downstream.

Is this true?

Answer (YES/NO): YES